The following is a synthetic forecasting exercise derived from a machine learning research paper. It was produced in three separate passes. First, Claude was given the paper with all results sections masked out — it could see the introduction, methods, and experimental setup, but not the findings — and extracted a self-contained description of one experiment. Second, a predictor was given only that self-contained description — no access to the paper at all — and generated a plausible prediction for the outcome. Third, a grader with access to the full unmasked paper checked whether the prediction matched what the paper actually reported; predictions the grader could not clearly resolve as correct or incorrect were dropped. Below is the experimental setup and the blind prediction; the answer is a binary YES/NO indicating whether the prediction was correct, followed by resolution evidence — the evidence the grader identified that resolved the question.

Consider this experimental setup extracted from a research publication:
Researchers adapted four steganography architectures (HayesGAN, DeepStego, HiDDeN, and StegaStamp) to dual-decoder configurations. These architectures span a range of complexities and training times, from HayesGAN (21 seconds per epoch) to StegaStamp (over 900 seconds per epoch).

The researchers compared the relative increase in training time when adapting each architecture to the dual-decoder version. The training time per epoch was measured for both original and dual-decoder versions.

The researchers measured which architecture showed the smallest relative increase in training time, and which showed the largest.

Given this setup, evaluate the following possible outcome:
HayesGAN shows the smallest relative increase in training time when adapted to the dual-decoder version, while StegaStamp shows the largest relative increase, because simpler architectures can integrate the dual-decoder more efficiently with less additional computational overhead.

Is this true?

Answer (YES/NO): NO